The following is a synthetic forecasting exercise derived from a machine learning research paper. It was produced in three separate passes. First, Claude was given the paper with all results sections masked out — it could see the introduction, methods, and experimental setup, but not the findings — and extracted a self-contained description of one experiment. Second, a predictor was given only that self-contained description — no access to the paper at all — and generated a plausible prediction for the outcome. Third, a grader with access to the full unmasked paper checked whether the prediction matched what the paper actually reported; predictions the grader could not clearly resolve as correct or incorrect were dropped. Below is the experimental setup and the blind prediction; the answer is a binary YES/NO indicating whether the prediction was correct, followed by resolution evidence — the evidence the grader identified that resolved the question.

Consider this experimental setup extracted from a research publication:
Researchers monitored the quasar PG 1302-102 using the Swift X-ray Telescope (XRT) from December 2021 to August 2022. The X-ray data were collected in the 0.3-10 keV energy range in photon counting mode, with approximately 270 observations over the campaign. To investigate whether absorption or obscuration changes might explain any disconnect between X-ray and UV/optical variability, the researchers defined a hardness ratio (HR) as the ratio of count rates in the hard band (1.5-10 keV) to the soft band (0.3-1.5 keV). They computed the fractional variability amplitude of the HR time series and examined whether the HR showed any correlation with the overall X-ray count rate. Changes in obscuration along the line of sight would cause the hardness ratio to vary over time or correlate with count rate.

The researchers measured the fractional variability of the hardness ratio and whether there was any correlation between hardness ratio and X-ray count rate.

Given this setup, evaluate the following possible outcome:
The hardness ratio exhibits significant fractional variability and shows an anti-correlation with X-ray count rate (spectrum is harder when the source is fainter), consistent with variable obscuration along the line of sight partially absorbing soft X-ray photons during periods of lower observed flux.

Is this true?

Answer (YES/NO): NO